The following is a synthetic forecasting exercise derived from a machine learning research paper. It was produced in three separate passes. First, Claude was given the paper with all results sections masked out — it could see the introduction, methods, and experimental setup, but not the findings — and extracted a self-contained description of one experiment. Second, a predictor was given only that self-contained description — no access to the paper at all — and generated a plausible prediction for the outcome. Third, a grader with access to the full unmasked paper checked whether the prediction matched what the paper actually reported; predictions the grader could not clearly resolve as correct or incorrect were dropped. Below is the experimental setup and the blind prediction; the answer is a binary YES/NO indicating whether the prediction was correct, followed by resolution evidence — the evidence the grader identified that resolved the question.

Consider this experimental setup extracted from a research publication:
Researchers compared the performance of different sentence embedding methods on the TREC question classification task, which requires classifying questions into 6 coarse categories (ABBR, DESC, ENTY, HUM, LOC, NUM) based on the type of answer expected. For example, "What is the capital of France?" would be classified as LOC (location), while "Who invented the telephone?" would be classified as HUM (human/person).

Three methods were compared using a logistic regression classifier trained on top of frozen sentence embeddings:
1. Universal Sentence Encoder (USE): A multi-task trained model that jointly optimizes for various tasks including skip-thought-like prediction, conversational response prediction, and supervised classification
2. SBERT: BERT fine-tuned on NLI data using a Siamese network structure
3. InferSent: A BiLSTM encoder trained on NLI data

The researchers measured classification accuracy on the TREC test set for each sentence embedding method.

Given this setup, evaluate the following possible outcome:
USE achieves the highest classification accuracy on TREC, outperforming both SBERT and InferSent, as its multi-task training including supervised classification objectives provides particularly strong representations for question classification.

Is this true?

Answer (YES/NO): YES